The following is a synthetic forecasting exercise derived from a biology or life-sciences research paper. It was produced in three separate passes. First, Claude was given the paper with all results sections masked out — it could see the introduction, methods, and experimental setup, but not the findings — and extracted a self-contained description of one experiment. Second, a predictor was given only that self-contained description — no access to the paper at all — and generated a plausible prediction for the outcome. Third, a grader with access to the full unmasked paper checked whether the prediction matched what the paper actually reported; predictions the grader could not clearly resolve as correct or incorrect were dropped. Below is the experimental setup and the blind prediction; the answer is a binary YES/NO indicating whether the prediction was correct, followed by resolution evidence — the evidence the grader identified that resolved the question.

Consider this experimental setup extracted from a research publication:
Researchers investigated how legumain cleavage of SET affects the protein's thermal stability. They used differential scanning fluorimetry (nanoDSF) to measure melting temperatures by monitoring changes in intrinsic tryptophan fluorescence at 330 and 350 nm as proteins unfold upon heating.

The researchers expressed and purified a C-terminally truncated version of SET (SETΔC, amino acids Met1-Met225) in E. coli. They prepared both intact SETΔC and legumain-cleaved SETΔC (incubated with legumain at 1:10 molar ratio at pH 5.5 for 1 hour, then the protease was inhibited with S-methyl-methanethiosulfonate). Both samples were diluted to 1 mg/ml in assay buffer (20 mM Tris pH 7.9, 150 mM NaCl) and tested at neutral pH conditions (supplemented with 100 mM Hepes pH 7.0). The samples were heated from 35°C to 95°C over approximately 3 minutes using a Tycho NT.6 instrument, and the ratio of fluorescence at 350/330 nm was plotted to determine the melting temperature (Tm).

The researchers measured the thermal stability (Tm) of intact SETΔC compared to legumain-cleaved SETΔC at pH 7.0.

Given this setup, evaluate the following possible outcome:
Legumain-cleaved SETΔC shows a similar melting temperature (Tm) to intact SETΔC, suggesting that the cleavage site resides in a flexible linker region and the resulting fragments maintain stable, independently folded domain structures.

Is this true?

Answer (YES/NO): YES